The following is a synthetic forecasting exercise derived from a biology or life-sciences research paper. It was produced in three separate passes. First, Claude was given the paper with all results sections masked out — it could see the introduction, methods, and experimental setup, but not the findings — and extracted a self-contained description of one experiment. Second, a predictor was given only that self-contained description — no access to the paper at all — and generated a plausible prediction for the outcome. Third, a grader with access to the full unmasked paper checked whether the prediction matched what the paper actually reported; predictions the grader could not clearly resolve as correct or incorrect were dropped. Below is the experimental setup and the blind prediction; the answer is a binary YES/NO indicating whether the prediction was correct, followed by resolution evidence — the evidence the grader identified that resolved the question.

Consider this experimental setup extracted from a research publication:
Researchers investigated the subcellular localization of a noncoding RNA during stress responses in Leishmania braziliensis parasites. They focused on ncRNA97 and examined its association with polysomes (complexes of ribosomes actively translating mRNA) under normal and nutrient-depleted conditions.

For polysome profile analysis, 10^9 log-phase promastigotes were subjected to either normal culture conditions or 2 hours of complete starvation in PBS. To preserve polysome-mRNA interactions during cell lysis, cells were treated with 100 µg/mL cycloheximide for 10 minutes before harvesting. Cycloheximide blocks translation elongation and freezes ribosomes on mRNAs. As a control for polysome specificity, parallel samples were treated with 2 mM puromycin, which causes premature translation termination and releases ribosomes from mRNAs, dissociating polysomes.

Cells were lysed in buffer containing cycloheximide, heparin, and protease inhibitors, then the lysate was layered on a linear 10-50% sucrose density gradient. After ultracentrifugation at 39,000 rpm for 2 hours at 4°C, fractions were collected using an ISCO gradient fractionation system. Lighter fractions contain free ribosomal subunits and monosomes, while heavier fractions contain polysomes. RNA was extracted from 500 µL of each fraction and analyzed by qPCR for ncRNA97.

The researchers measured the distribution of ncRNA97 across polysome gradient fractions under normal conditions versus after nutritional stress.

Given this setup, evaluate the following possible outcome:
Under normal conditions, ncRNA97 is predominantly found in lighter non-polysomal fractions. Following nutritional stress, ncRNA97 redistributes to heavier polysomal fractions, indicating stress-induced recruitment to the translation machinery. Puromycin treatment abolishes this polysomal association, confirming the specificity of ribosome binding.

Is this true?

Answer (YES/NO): NO